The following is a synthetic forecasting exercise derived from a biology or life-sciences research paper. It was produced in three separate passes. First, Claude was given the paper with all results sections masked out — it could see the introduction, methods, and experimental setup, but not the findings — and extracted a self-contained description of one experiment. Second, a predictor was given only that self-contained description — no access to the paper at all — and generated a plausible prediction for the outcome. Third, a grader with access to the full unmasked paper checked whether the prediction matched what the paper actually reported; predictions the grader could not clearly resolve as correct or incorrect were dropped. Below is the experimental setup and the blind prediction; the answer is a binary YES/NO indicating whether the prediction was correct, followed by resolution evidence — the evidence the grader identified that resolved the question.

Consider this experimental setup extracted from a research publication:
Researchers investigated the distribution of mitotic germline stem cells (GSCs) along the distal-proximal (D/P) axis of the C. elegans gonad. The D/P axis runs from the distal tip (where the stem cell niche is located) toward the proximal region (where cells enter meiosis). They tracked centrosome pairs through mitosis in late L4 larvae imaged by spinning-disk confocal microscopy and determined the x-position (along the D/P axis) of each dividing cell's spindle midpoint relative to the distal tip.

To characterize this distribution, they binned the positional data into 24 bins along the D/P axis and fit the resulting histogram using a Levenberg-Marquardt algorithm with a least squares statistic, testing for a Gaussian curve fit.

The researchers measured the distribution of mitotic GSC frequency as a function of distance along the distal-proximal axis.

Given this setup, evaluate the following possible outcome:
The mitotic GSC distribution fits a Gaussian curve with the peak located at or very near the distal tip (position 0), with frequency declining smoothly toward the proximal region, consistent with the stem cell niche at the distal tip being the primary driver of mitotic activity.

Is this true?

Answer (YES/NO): NO